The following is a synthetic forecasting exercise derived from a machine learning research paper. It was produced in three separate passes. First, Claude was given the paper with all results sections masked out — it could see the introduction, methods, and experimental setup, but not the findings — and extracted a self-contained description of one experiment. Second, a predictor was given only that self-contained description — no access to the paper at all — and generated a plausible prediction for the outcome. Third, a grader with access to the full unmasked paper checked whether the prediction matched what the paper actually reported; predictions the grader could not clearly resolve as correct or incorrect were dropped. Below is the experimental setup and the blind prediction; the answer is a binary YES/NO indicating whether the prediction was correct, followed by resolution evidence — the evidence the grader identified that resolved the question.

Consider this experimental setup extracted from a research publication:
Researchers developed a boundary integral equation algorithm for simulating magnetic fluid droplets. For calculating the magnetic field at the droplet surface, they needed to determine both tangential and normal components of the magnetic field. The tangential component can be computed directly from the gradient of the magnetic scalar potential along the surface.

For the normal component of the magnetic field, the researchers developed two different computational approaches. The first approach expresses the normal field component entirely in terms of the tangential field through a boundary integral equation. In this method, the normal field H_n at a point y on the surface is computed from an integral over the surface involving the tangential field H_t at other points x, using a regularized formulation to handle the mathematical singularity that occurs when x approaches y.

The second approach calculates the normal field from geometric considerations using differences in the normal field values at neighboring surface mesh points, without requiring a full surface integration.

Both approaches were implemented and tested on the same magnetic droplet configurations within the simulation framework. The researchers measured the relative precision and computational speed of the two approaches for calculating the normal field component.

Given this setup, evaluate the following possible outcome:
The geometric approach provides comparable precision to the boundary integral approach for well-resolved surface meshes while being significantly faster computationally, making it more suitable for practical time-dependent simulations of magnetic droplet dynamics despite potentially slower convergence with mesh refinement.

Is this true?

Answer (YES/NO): NO